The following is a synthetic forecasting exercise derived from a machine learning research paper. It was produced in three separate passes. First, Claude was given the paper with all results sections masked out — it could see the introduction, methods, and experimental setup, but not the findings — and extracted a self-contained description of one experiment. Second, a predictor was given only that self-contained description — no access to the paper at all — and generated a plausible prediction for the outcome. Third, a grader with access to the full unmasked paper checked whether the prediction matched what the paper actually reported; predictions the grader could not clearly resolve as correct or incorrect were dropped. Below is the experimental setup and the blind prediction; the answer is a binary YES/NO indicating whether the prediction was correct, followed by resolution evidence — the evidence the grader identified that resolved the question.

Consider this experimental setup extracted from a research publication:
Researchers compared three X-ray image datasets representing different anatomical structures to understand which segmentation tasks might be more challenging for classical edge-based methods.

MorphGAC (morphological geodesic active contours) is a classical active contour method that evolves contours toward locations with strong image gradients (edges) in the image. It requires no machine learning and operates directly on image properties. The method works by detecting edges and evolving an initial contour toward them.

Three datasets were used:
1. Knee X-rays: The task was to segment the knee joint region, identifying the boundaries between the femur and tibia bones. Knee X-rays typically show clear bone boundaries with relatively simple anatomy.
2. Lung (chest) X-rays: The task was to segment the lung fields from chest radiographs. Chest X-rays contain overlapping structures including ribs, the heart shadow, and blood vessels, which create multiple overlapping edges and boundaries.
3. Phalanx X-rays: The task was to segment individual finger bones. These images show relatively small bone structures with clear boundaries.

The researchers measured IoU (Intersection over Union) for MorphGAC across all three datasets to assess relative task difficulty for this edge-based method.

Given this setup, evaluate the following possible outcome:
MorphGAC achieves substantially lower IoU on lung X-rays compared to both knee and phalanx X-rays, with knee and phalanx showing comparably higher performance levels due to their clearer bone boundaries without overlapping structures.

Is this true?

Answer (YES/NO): YES